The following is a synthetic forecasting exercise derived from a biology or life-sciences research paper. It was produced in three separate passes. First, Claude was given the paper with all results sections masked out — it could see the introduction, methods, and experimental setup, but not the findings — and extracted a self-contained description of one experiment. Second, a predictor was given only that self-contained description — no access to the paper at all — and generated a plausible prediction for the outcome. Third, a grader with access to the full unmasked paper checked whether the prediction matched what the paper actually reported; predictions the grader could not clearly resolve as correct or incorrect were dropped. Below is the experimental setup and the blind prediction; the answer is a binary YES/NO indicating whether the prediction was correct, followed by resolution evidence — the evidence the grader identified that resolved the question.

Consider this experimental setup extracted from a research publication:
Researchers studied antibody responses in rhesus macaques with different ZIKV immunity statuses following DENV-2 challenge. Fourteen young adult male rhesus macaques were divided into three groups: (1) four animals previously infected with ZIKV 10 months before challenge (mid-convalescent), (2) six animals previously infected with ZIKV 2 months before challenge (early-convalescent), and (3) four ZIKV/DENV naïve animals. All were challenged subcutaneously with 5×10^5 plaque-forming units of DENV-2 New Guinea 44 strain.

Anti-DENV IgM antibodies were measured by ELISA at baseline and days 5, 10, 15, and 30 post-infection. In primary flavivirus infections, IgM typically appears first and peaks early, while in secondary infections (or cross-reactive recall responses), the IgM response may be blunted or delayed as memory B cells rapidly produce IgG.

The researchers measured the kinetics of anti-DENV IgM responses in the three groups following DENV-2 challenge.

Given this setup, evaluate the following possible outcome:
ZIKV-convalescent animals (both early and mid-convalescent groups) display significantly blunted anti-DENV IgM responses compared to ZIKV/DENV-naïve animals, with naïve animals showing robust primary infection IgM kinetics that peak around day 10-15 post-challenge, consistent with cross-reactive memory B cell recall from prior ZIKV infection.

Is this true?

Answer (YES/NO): YES